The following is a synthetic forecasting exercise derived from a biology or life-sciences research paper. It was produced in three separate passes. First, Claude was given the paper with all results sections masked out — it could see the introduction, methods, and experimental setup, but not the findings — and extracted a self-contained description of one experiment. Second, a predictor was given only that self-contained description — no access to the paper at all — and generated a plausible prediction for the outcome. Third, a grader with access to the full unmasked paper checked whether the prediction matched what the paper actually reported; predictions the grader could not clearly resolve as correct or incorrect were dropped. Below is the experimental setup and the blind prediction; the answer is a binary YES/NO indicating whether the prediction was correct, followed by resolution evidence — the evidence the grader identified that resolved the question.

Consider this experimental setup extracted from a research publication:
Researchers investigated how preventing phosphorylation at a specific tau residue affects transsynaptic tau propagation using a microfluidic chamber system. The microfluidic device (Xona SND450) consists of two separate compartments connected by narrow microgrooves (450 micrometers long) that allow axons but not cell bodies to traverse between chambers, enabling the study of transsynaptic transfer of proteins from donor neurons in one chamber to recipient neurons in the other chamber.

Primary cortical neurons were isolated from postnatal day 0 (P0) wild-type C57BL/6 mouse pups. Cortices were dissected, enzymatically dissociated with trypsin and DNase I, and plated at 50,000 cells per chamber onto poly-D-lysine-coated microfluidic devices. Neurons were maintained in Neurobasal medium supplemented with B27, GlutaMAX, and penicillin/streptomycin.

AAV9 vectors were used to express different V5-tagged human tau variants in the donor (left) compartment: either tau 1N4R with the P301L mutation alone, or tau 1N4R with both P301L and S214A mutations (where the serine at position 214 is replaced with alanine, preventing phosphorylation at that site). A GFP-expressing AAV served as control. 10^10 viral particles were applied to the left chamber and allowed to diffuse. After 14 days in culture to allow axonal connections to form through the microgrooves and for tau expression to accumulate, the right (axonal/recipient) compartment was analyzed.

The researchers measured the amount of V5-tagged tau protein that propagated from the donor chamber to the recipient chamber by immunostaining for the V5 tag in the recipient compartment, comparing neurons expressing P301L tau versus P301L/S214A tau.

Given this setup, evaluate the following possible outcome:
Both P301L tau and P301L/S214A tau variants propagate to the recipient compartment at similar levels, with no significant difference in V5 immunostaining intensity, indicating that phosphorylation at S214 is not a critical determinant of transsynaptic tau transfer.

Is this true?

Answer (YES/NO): NO